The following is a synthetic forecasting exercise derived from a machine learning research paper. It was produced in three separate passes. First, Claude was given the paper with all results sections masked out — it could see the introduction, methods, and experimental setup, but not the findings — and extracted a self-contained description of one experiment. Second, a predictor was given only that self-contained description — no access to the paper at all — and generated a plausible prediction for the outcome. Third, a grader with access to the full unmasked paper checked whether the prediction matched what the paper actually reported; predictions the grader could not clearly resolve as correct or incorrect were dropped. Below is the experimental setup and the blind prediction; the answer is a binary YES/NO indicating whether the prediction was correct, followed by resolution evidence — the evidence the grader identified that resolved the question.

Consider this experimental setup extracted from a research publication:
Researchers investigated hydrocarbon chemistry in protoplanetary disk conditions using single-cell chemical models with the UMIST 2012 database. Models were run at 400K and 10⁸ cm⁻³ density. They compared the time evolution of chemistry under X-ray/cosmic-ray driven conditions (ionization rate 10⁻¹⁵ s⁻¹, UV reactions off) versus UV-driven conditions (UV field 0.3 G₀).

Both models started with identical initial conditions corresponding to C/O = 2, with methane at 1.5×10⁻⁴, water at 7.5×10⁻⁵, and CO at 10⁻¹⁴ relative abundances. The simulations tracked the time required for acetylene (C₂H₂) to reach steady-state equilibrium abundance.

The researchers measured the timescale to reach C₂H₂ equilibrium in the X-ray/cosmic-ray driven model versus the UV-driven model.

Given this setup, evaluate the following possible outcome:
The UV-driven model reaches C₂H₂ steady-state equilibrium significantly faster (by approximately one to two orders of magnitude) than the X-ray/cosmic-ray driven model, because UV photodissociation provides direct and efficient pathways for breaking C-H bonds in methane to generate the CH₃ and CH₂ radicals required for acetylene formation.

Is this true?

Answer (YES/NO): YES